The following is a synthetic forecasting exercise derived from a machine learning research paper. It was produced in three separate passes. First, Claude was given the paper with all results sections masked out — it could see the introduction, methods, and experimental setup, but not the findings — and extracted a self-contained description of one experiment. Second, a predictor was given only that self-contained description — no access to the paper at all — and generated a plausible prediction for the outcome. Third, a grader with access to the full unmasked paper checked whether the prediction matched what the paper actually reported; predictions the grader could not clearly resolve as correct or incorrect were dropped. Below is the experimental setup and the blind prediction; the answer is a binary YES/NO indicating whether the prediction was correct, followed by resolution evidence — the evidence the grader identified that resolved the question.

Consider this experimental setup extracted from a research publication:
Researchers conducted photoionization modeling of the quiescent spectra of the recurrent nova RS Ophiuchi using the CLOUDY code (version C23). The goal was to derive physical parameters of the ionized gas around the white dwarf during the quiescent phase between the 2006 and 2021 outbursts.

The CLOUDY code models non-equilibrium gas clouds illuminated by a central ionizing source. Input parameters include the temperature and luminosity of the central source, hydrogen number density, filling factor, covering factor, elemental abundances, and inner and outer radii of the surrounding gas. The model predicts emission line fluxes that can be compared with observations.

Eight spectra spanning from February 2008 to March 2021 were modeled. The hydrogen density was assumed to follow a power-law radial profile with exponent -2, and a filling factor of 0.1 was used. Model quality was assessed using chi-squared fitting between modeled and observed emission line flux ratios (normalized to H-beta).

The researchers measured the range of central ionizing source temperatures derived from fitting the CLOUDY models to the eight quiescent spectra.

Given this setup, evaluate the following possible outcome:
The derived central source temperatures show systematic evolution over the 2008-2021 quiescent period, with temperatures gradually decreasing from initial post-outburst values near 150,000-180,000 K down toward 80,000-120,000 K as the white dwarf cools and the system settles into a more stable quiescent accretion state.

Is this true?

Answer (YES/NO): NO